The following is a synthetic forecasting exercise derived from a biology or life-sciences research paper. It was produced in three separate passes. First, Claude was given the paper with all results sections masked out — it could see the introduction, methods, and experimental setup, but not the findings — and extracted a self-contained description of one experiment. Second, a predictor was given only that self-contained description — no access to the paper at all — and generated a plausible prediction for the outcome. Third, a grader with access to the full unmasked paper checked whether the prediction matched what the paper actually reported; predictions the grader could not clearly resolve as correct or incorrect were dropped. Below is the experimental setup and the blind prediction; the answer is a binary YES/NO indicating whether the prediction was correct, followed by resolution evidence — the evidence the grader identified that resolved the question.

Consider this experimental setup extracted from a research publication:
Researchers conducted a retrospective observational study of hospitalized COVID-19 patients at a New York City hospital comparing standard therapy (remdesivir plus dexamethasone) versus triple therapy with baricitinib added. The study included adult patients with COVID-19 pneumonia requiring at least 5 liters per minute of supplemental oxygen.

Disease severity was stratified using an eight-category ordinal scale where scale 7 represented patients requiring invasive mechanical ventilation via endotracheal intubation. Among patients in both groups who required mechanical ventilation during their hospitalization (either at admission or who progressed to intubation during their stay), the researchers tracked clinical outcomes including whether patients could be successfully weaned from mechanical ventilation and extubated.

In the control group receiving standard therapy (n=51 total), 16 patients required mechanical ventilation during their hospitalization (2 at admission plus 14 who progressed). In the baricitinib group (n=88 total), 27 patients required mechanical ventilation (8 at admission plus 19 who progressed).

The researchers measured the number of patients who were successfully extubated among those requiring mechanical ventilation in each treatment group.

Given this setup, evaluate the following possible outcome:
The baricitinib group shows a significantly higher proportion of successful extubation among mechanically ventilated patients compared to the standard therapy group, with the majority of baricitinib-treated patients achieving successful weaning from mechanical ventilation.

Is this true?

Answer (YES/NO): NO